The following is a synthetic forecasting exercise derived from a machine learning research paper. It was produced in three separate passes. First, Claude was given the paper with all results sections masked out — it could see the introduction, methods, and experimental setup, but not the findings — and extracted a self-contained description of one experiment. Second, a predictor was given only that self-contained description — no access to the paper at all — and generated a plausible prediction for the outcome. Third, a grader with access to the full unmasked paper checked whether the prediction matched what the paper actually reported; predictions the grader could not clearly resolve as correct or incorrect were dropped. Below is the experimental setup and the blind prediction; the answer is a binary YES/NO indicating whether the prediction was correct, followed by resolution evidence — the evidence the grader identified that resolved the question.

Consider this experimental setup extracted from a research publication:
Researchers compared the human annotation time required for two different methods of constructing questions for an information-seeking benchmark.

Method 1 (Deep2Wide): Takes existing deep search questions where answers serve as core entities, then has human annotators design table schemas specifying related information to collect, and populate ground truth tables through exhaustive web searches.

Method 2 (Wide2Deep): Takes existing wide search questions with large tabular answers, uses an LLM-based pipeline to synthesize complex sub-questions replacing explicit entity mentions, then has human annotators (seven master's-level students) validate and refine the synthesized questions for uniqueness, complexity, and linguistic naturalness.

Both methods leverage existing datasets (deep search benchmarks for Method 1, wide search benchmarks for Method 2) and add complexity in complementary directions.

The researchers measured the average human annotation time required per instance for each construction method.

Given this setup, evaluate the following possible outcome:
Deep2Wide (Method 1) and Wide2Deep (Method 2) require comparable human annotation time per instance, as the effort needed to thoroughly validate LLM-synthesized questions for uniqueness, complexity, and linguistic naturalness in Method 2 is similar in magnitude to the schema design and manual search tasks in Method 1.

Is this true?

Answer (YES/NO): NO